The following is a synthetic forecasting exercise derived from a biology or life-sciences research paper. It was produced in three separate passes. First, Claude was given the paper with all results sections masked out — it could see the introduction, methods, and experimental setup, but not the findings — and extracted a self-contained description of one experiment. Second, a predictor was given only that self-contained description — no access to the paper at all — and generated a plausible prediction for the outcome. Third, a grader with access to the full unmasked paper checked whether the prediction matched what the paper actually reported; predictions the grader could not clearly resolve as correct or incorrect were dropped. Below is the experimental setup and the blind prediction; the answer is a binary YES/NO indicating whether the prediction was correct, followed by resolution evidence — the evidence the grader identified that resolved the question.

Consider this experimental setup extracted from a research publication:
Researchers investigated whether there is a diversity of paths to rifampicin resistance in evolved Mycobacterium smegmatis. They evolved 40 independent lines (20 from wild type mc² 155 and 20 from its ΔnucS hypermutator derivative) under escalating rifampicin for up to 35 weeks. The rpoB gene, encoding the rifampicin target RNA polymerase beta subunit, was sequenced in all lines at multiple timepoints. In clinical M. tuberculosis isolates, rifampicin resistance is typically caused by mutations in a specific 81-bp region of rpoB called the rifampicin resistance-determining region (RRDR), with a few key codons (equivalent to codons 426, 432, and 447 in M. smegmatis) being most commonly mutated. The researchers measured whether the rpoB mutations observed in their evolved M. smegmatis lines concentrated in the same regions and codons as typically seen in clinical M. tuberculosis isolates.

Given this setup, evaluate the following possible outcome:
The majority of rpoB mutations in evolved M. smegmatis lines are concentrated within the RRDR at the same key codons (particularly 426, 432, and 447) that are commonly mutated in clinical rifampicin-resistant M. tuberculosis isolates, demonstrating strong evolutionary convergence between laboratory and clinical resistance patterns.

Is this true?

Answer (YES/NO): YES